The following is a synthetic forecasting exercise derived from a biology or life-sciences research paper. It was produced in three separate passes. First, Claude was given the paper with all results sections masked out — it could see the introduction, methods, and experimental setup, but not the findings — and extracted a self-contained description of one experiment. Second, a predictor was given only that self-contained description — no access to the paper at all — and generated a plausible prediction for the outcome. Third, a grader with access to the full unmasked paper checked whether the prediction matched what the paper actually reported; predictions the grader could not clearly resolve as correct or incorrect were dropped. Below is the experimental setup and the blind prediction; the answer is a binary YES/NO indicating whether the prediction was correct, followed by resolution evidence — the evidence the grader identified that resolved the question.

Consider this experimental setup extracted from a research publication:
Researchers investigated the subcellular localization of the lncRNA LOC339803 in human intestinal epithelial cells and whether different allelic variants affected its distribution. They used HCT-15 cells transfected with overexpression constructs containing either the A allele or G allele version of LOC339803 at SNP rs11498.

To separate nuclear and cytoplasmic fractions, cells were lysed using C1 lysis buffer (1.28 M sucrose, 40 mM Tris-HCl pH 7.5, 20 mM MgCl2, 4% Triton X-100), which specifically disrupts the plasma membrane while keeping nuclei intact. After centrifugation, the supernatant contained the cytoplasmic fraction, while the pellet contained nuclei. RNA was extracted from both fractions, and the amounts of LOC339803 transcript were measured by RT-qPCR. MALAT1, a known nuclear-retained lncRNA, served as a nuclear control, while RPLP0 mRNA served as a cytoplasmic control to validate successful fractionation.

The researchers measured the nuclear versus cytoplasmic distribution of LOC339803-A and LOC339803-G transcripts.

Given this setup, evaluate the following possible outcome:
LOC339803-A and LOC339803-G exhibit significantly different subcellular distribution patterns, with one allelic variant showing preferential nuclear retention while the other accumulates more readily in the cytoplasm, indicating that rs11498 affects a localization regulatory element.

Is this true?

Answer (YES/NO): NO